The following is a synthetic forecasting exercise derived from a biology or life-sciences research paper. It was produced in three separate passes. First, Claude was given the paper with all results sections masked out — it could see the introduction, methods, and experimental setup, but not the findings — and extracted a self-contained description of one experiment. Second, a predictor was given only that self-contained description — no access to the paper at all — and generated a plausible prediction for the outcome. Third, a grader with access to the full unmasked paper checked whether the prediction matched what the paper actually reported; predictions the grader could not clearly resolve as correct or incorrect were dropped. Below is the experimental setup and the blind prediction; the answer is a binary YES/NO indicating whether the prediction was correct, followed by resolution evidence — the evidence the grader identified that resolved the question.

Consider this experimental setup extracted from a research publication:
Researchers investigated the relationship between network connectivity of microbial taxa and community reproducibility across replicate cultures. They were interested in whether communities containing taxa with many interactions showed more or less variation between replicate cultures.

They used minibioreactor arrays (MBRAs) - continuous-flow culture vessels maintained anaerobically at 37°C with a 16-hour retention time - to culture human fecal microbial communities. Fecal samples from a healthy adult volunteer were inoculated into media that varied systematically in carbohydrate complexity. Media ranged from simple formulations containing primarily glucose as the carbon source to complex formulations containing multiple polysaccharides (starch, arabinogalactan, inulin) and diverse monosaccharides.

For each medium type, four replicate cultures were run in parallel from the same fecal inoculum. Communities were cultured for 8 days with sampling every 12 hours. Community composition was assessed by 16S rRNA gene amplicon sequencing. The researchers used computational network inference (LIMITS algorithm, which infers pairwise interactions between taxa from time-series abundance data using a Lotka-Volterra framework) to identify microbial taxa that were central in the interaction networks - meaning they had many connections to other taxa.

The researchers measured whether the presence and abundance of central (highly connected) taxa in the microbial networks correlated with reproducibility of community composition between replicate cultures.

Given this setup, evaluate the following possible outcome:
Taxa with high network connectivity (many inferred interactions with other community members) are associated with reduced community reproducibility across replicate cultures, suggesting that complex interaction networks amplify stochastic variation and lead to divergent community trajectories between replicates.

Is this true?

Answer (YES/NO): NO